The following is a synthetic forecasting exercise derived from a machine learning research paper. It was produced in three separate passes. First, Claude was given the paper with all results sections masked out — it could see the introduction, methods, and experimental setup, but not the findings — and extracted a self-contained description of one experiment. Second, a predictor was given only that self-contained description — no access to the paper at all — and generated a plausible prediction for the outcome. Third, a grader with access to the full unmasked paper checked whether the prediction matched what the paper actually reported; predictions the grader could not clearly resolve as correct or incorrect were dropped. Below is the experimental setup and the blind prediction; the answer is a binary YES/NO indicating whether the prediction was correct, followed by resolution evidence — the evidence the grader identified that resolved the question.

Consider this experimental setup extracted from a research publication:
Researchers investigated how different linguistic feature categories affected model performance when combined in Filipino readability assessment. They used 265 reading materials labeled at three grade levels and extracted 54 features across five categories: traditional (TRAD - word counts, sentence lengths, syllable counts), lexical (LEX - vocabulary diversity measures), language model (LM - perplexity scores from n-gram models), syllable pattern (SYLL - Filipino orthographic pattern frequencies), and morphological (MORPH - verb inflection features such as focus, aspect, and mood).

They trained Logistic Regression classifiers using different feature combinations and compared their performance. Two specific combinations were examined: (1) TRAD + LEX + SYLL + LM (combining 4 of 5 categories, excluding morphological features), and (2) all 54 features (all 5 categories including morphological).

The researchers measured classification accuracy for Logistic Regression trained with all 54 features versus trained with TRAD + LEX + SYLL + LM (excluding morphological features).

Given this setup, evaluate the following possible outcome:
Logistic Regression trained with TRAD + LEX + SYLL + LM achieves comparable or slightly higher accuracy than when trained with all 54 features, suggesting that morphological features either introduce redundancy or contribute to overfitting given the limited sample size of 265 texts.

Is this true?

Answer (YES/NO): YES